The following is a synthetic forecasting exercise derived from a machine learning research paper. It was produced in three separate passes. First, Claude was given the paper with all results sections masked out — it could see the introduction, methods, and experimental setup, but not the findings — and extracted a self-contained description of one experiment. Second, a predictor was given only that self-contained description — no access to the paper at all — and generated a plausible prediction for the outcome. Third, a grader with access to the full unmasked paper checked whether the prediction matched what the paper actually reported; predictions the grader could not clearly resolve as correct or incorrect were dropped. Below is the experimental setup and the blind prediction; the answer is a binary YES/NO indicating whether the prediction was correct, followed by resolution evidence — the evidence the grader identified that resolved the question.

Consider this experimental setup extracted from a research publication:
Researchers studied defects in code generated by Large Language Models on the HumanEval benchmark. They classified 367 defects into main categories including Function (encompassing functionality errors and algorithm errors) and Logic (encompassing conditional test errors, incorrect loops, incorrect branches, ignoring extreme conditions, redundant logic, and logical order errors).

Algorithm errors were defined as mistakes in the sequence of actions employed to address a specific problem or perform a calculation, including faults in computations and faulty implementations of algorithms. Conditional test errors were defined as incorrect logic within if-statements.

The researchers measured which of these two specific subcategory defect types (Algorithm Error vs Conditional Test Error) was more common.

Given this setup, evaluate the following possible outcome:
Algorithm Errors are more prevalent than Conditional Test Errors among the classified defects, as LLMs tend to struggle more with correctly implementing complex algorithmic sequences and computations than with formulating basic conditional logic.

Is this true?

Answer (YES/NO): YES